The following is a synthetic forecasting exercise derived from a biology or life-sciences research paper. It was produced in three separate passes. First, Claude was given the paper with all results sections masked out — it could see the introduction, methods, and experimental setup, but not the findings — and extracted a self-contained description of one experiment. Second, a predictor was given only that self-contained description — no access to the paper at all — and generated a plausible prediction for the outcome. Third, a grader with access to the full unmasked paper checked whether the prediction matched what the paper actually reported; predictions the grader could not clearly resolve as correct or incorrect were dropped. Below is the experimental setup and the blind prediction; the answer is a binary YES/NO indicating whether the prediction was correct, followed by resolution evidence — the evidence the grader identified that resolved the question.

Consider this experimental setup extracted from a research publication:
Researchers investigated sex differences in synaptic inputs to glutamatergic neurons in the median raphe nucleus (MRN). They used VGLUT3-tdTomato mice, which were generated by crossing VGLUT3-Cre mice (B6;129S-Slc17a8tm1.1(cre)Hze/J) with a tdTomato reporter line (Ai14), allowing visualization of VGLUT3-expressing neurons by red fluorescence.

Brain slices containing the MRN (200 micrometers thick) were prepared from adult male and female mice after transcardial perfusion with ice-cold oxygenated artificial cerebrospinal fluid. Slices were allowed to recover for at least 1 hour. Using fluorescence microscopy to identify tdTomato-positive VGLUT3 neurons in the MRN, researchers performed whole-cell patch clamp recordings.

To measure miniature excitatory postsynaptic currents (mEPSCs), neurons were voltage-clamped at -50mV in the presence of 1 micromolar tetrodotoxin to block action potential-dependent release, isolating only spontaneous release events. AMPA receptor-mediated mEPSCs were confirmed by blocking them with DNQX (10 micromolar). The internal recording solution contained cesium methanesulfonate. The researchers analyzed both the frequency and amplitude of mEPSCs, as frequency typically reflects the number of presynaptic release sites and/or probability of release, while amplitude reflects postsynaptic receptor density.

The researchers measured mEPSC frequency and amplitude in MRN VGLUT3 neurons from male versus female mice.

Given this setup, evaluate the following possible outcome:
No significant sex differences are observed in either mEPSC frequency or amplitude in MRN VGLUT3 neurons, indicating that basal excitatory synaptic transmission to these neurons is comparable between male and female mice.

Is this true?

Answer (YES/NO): NO